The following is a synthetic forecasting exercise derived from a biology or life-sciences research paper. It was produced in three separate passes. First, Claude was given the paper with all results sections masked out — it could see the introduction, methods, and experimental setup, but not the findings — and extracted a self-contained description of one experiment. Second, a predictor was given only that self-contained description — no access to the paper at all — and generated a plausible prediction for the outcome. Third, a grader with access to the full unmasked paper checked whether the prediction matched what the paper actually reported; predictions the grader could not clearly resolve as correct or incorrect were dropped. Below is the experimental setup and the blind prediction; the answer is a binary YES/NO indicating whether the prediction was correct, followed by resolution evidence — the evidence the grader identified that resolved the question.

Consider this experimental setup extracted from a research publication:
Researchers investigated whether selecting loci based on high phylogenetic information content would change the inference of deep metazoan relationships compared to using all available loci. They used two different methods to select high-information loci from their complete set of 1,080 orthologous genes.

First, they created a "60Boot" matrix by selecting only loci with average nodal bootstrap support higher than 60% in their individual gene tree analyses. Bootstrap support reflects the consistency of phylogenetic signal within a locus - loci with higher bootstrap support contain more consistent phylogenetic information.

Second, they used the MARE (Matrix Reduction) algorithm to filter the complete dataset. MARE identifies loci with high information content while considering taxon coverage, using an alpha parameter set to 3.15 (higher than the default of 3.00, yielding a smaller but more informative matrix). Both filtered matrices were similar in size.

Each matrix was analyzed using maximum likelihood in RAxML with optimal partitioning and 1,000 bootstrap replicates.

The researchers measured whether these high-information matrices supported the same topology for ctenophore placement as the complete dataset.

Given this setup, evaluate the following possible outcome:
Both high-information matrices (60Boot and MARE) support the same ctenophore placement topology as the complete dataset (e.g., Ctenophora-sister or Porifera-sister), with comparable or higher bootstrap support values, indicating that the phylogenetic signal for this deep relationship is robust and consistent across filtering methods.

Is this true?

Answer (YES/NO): YES